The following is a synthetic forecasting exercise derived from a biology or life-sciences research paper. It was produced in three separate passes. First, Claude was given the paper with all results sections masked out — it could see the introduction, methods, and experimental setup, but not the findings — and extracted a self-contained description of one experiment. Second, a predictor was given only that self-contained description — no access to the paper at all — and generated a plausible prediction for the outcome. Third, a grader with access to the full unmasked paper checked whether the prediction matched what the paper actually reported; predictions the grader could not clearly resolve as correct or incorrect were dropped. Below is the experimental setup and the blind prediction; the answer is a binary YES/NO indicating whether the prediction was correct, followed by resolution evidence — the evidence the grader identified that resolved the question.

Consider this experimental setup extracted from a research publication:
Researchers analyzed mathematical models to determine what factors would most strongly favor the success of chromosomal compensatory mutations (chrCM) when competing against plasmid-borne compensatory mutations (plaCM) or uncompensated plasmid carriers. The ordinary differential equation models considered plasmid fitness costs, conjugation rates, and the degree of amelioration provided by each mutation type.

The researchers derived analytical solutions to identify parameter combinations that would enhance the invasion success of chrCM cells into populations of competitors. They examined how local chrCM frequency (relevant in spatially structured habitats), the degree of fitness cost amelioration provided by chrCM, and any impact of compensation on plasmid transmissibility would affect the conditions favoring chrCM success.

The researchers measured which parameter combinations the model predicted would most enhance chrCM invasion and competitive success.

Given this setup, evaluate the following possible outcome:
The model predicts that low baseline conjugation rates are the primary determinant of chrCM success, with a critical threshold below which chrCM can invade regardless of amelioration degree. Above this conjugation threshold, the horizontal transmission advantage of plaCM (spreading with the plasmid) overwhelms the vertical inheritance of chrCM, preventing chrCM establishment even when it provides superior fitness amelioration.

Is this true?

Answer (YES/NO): NO